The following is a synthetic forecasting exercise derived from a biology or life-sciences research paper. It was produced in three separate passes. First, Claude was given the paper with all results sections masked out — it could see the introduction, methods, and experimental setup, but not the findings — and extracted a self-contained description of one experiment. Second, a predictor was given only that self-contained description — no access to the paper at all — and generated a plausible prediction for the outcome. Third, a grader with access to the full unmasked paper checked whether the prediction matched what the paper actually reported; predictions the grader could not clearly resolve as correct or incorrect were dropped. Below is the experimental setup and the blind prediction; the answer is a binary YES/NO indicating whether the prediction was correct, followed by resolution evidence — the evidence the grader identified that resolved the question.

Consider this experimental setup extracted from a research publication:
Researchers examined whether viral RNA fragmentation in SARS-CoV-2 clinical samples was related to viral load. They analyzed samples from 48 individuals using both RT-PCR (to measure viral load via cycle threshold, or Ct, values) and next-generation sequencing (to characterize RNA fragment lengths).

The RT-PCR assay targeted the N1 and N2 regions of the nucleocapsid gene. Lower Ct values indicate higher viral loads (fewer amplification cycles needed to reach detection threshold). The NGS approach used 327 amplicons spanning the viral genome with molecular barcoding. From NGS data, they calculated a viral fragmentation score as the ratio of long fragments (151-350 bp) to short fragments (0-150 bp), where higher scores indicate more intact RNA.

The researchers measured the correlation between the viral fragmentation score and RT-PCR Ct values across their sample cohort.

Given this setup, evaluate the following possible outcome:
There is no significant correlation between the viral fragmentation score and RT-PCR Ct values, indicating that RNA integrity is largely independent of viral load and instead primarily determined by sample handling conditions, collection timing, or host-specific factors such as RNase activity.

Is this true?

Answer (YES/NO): NO